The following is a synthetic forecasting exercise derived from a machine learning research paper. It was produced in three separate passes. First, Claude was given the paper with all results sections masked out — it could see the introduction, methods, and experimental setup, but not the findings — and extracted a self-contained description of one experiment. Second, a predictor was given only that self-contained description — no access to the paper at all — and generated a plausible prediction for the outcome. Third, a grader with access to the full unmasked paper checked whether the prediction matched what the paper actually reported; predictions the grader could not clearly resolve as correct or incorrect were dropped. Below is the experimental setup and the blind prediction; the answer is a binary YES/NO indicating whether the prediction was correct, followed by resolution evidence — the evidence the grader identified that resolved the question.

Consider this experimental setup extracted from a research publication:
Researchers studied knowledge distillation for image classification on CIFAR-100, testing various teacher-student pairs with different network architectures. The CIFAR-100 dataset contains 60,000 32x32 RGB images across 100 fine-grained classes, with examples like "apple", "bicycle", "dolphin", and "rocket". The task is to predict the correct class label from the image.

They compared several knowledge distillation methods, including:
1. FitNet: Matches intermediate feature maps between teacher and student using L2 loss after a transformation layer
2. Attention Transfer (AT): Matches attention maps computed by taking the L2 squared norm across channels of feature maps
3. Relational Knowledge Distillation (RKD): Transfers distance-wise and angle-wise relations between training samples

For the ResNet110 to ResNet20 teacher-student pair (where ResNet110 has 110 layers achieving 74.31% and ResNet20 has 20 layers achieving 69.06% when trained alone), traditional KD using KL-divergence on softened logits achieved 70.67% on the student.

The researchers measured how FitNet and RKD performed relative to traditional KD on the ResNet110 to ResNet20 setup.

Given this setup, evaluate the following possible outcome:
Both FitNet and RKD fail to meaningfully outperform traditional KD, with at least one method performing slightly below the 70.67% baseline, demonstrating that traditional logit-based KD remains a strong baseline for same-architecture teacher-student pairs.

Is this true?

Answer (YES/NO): YES